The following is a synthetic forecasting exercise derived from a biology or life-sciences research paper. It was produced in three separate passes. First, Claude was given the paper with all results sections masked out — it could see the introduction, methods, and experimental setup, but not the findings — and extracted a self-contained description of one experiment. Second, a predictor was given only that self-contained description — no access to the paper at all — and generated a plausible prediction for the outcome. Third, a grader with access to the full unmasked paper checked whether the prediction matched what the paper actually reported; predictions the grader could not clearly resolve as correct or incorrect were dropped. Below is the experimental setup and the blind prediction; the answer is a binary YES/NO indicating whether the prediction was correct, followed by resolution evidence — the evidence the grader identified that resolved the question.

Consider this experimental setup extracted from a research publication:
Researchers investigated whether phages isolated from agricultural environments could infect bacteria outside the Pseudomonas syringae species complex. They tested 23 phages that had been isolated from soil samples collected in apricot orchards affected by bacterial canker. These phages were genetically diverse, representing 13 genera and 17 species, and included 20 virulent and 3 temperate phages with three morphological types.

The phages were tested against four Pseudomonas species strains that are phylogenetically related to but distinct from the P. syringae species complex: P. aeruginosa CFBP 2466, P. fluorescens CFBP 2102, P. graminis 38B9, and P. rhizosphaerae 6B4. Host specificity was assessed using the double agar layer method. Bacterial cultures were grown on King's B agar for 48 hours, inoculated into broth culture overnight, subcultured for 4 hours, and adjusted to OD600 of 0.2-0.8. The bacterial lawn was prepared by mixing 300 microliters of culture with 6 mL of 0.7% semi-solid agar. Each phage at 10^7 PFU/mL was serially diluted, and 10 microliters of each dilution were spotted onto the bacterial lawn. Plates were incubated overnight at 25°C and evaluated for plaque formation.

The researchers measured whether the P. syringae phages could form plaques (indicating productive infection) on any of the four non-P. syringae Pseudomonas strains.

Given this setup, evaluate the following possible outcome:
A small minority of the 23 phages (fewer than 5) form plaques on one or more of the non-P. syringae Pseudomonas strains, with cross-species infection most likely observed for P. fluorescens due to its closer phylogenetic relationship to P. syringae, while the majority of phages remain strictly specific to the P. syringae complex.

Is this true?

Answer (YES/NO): NO